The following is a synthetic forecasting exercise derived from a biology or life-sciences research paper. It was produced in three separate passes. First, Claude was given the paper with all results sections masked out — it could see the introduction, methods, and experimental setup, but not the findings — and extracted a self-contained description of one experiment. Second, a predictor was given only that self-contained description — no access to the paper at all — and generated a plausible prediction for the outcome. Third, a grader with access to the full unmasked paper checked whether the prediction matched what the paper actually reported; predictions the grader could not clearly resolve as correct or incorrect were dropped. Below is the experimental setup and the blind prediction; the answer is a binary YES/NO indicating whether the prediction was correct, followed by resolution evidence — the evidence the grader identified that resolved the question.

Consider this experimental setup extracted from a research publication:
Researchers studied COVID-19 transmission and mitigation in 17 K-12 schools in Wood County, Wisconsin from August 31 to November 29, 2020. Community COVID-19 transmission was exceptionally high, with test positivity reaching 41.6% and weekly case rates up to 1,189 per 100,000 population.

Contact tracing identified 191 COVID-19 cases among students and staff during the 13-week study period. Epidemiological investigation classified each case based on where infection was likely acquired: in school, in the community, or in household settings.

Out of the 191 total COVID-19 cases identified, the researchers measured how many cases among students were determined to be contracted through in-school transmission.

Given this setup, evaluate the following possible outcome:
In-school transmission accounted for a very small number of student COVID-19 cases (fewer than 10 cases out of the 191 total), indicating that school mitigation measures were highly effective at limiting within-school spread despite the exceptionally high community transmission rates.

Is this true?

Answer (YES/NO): YES